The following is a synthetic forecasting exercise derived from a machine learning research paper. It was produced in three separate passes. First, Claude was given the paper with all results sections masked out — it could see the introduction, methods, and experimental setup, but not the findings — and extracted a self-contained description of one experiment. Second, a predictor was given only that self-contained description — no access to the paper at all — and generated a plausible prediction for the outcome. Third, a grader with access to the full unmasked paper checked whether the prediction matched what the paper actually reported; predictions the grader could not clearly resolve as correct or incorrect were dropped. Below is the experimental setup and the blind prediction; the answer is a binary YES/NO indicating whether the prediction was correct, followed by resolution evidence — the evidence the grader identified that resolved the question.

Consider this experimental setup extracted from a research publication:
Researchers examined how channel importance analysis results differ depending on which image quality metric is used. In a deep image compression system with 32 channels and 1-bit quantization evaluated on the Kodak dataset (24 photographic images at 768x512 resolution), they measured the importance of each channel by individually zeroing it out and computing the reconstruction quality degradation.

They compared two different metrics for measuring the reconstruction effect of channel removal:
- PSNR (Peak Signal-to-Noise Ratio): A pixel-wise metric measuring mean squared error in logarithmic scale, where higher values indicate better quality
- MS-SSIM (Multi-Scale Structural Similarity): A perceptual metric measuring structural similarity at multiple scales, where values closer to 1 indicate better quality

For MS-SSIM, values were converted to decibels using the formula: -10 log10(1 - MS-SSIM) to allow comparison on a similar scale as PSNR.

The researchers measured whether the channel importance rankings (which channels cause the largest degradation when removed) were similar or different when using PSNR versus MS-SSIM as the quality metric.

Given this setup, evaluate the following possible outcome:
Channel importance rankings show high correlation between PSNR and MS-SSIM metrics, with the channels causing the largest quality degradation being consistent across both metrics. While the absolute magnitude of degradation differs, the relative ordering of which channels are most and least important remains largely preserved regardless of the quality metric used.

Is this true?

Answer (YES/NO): YES